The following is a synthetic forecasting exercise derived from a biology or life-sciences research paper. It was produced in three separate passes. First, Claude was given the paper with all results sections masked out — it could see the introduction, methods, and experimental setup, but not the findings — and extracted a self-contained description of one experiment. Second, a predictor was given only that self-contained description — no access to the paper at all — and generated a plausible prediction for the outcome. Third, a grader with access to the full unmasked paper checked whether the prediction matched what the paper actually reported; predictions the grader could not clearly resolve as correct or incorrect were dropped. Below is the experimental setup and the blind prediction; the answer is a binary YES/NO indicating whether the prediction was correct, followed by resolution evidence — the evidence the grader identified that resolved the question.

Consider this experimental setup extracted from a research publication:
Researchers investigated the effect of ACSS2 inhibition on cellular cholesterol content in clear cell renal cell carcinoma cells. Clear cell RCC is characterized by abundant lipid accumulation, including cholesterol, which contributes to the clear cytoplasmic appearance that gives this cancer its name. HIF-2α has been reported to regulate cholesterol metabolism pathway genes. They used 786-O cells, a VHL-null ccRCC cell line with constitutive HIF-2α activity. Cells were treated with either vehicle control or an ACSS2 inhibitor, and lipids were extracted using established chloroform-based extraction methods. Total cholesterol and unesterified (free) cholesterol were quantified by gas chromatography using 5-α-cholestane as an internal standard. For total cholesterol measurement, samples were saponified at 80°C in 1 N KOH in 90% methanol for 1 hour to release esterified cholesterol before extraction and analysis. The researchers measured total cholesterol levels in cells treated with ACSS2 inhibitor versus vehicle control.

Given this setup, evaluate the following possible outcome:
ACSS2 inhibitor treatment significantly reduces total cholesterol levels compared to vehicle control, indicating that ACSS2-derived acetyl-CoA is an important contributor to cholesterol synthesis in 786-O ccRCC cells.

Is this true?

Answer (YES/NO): YES